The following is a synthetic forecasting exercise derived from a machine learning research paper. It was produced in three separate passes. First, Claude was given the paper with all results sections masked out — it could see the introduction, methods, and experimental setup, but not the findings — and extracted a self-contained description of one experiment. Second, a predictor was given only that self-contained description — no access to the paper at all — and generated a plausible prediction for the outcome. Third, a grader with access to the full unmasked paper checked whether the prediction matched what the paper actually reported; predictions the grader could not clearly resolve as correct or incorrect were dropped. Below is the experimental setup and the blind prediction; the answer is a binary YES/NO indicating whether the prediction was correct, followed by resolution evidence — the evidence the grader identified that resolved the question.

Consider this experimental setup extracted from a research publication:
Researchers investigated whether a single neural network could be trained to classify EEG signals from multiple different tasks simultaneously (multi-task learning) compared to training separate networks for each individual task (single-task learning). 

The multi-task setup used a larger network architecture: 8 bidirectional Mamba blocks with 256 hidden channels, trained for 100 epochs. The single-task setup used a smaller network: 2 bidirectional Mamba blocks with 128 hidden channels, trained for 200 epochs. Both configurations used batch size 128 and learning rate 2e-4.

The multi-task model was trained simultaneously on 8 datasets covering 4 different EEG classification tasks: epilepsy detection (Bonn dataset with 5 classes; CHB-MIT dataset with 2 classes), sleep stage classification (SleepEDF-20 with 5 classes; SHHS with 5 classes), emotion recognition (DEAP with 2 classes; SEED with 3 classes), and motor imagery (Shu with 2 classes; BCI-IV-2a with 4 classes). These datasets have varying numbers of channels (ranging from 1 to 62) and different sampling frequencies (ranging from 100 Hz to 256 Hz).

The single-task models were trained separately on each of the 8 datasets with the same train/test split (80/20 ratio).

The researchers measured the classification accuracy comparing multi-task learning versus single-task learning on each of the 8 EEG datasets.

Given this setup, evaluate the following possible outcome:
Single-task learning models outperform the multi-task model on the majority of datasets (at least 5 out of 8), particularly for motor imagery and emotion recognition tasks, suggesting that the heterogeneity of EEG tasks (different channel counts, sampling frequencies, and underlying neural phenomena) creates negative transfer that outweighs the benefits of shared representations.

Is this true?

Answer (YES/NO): NO